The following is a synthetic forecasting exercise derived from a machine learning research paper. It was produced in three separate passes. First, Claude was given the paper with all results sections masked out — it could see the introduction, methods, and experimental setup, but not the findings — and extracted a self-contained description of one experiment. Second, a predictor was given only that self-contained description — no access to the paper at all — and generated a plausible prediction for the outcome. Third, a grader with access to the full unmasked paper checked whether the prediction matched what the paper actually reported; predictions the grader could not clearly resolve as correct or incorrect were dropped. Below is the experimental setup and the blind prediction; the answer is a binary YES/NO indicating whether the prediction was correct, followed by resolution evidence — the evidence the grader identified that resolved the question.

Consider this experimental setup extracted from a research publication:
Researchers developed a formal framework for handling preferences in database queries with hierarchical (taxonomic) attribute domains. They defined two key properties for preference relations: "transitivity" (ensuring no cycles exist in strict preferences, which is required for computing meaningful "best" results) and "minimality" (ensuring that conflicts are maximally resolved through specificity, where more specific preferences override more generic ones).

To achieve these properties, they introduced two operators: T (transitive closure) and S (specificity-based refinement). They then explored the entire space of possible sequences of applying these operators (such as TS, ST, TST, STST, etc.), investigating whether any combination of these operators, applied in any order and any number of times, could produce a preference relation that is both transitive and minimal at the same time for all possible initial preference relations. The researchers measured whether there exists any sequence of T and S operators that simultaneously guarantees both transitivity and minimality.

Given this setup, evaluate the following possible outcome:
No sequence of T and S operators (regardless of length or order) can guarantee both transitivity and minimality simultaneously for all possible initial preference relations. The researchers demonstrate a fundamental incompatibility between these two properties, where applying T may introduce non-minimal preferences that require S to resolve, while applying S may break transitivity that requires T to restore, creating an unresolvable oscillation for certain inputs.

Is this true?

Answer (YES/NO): YES